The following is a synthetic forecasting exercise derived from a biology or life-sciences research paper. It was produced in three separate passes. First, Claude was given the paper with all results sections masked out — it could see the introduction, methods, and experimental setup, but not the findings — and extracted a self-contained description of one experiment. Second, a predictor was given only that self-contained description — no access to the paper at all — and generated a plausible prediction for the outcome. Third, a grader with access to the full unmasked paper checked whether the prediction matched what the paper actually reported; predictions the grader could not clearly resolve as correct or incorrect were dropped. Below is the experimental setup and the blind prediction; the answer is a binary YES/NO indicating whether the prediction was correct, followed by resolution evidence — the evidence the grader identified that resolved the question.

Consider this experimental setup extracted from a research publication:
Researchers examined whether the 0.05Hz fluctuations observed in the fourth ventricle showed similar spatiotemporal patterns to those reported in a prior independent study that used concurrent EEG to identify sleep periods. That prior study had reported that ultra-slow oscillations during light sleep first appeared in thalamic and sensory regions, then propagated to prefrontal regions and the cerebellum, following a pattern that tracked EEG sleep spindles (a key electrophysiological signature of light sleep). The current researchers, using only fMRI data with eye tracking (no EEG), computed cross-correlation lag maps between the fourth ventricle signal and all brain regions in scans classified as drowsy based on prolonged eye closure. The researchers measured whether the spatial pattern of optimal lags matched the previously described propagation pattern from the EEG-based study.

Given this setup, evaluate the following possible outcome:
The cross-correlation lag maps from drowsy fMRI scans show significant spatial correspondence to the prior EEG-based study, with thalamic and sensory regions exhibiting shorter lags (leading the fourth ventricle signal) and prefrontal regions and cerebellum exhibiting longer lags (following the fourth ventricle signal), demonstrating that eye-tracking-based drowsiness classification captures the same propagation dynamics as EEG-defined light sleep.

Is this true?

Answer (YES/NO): NO